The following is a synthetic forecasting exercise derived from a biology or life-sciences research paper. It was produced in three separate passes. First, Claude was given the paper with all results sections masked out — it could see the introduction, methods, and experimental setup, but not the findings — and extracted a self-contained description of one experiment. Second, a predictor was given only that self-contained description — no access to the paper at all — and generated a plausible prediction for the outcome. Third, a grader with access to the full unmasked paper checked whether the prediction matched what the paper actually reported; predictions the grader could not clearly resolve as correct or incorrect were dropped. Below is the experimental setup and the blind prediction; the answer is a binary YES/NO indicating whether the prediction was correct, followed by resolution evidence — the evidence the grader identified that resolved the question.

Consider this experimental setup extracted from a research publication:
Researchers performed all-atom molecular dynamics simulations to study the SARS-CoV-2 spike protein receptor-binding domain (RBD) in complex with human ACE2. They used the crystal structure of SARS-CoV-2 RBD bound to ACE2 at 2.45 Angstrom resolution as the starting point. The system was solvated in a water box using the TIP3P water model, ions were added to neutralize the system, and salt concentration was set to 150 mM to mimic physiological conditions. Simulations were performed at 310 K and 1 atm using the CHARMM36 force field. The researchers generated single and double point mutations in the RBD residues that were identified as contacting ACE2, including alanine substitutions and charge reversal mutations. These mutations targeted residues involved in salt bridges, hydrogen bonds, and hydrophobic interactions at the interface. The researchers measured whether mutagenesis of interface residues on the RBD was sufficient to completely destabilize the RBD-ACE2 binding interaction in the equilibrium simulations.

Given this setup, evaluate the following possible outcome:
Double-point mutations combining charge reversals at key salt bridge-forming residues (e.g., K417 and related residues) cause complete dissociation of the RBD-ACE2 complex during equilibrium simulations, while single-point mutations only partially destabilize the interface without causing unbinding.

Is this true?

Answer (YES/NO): NO